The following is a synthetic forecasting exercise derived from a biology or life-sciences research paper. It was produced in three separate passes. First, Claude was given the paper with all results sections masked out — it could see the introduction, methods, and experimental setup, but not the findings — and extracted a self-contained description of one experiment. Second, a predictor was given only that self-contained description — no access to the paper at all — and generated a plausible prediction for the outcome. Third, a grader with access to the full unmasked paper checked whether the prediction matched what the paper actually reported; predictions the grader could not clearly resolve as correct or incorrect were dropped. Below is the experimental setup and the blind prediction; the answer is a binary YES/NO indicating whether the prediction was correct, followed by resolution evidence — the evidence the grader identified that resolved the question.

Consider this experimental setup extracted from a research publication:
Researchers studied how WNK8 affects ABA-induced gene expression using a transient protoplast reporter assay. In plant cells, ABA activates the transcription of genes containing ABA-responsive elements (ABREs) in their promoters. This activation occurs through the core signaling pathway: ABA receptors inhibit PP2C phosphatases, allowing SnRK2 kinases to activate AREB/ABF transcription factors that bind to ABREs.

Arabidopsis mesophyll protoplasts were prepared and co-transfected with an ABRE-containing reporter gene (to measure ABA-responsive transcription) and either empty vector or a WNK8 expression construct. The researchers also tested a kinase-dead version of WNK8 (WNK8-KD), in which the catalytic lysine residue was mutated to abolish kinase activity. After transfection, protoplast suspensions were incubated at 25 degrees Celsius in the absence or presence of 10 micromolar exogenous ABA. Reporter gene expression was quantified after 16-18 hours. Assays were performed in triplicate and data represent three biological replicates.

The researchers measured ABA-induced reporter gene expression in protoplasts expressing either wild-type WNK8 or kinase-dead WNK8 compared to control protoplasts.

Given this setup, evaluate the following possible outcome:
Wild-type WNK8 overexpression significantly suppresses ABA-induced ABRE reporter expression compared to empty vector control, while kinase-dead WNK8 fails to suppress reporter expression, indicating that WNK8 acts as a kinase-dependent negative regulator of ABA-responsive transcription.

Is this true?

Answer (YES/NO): YES